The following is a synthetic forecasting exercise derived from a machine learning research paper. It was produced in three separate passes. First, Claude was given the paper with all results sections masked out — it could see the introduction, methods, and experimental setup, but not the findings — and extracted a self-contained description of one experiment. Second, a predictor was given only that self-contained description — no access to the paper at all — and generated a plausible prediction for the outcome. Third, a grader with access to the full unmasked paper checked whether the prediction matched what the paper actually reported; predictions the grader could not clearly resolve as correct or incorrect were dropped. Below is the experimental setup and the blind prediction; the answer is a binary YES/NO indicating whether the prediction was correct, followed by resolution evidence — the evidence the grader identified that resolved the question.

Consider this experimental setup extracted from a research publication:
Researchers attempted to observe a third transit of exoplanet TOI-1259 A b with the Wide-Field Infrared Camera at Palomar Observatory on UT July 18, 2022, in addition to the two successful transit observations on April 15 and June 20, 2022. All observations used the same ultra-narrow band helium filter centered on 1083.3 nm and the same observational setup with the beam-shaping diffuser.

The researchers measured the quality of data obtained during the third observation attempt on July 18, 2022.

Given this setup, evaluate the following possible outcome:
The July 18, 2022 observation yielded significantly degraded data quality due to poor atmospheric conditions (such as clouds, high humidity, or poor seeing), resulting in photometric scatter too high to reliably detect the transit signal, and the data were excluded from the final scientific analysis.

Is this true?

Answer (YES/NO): YES